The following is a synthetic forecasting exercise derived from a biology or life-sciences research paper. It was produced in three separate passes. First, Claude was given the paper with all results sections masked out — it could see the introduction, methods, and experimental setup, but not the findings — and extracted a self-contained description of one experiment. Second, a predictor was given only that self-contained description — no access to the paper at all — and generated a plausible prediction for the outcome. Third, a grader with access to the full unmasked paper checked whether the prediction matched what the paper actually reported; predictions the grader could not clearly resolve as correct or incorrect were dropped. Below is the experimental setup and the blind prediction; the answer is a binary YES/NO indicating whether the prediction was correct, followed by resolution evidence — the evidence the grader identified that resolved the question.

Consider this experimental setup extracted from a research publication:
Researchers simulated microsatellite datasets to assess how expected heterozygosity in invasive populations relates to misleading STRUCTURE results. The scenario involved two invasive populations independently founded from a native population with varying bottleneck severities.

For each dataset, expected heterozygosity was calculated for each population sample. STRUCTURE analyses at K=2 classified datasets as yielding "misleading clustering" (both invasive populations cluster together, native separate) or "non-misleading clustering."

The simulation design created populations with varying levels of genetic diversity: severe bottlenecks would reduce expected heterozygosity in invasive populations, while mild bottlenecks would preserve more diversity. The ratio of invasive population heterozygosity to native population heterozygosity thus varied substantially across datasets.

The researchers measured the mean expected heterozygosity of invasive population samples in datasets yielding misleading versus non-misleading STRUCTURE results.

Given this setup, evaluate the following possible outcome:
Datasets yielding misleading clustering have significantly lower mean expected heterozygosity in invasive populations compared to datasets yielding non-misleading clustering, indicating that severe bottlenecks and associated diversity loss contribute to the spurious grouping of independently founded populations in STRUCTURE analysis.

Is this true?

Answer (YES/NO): YES